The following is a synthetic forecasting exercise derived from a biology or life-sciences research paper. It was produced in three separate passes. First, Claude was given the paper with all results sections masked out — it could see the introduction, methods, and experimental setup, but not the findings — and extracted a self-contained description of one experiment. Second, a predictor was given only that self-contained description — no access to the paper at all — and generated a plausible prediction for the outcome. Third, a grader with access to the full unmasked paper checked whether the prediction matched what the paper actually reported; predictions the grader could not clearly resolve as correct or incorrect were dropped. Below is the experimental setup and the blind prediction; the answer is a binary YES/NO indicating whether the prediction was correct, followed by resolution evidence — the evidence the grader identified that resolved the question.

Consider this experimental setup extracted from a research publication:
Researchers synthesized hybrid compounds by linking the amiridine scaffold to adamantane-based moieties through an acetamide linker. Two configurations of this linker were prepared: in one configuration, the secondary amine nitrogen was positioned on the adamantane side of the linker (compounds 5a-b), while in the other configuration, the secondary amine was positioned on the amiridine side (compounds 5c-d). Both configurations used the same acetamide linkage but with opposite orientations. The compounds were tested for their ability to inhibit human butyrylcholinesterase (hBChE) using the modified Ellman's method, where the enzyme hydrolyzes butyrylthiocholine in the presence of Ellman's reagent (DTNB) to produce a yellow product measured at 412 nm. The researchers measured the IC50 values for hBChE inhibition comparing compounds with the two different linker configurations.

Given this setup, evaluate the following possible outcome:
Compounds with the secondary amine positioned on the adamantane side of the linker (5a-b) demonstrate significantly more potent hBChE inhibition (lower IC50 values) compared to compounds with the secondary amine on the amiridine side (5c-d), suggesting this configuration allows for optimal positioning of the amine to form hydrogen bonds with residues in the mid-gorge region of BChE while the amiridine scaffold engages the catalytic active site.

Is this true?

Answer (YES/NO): NO